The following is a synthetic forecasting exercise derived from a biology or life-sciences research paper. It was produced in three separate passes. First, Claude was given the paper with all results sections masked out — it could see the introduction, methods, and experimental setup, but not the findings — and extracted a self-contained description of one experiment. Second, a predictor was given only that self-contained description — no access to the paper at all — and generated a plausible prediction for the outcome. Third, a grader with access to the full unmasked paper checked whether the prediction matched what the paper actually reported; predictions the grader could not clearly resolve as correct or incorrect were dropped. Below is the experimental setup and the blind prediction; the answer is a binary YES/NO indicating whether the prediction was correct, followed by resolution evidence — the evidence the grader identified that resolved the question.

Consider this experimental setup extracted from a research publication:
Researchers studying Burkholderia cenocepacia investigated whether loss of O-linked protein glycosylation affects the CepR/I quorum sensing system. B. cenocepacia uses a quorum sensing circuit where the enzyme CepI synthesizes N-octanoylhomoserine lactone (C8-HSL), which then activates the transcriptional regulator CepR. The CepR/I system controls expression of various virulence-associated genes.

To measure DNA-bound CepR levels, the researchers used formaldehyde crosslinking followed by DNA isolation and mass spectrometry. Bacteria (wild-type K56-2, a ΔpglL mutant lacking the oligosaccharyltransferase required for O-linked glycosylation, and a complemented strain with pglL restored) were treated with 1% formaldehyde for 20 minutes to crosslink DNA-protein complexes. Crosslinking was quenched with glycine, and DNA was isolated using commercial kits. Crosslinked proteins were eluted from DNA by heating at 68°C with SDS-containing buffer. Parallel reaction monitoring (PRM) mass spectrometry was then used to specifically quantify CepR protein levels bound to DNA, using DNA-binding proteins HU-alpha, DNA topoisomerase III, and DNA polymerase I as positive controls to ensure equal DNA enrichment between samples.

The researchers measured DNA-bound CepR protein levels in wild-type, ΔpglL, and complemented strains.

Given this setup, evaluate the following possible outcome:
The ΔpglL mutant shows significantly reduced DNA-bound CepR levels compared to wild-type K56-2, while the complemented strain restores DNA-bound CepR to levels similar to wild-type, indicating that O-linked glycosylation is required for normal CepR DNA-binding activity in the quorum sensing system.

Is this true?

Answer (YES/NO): NO